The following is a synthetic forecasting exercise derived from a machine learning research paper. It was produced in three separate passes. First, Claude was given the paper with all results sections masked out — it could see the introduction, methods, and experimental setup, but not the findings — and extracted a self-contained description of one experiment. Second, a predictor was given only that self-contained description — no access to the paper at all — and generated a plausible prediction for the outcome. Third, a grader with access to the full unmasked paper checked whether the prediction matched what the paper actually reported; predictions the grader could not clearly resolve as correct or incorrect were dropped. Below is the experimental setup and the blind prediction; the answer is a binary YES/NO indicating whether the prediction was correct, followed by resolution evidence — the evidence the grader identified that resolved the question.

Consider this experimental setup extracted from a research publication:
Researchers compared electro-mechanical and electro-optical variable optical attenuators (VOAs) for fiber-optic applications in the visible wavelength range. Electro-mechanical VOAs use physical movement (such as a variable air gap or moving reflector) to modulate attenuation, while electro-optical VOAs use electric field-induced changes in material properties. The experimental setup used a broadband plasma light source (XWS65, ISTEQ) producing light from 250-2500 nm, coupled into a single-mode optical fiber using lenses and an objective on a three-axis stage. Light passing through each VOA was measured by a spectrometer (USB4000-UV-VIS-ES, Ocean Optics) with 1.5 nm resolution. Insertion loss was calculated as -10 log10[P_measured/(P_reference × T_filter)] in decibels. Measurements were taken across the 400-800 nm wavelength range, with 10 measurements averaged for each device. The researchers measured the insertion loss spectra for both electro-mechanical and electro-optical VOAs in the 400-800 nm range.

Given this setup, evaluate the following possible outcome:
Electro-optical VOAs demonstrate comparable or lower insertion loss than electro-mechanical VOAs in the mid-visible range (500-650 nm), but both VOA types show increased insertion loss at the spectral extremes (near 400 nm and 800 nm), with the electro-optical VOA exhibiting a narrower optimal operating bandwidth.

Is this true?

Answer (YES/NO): NO